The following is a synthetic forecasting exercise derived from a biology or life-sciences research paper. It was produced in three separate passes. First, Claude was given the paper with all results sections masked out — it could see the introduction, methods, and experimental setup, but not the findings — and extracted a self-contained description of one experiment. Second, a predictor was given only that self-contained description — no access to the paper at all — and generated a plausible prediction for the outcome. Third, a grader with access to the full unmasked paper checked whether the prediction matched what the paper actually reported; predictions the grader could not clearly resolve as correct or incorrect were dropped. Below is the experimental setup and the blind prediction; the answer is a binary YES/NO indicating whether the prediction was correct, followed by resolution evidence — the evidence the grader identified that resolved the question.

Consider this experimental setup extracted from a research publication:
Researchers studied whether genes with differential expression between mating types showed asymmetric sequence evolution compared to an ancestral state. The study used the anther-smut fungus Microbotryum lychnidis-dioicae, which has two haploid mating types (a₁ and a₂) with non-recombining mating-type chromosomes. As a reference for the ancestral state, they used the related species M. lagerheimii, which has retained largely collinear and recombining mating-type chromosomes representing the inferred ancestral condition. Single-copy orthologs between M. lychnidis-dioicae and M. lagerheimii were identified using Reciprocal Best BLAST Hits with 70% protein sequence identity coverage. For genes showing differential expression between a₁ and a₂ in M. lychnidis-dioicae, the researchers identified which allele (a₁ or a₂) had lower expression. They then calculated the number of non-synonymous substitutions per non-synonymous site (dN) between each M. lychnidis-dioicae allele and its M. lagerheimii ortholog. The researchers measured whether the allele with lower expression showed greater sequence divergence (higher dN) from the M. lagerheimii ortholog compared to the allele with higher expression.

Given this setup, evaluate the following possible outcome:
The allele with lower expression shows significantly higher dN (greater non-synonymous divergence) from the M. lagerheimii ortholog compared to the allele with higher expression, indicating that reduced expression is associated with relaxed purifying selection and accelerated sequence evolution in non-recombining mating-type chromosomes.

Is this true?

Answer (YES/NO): NO